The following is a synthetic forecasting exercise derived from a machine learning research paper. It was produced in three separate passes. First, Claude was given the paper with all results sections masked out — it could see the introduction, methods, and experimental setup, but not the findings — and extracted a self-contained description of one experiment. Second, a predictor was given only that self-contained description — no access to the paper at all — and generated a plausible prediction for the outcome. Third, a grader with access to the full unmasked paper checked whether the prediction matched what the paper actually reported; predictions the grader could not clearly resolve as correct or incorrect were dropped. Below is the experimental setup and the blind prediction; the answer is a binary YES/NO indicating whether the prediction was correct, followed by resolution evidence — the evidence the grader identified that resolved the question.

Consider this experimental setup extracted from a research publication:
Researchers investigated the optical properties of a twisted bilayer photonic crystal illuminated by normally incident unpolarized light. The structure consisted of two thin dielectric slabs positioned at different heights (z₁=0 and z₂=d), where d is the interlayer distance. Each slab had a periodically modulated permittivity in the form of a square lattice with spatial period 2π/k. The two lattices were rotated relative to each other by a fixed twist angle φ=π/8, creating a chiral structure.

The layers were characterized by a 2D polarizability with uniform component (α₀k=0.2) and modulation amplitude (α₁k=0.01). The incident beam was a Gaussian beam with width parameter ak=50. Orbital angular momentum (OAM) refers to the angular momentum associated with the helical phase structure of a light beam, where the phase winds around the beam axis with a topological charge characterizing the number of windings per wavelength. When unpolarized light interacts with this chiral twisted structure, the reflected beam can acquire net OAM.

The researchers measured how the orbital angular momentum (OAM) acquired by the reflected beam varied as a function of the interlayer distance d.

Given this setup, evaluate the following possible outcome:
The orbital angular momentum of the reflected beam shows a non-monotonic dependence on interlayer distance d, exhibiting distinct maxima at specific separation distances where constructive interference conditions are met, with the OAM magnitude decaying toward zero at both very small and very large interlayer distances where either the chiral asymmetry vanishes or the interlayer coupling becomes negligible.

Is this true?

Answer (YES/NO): NO